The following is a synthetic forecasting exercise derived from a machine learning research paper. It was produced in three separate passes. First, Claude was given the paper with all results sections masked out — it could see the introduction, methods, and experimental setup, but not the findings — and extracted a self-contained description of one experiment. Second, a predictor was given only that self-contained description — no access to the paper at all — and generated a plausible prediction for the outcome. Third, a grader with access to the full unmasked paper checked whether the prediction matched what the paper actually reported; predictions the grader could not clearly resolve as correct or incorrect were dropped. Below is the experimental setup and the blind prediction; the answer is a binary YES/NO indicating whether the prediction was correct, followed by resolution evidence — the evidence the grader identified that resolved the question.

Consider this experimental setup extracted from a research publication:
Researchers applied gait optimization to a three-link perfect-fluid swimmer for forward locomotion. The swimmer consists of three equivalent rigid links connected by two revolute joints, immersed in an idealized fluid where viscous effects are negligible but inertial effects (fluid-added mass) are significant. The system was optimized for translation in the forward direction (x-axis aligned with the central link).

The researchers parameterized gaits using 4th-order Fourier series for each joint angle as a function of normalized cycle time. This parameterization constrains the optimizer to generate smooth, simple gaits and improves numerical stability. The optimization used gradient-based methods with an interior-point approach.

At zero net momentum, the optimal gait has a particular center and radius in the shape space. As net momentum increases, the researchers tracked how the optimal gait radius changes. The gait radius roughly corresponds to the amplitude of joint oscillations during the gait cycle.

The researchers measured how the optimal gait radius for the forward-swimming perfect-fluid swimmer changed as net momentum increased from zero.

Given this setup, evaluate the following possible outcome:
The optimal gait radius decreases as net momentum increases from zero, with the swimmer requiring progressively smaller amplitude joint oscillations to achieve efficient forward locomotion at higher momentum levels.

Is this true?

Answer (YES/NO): YES